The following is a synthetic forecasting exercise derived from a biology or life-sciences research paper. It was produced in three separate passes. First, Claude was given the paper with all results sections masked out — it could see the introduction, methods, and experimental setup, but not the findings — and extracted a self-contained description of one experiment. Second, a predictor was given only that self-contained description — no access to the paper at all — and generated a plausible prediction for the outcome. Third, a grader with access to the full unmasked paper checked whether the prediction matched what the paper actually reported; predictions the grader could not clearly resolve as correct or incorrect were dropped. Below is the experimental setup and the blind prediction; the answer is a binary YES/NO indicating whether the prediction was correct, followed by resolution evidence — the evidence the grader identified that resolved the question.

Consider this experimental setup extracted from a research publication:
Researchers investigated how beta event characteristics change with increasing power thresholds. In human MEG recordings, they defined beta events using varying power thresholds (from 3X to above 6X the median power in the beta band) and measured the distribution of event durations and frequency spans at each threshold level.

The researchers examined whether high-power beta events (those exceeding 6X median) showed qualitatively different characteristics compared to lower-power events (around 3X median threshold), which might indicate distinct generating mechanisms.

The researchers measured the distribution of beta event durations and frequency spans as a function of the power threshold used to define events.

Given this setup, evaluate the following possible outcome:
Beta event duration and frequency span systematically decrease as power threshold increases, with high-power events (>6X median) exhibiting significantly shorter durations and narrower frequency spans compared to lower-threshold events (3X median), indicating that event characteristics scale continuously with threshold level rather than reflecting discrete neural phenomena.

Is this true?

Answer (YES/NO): NO